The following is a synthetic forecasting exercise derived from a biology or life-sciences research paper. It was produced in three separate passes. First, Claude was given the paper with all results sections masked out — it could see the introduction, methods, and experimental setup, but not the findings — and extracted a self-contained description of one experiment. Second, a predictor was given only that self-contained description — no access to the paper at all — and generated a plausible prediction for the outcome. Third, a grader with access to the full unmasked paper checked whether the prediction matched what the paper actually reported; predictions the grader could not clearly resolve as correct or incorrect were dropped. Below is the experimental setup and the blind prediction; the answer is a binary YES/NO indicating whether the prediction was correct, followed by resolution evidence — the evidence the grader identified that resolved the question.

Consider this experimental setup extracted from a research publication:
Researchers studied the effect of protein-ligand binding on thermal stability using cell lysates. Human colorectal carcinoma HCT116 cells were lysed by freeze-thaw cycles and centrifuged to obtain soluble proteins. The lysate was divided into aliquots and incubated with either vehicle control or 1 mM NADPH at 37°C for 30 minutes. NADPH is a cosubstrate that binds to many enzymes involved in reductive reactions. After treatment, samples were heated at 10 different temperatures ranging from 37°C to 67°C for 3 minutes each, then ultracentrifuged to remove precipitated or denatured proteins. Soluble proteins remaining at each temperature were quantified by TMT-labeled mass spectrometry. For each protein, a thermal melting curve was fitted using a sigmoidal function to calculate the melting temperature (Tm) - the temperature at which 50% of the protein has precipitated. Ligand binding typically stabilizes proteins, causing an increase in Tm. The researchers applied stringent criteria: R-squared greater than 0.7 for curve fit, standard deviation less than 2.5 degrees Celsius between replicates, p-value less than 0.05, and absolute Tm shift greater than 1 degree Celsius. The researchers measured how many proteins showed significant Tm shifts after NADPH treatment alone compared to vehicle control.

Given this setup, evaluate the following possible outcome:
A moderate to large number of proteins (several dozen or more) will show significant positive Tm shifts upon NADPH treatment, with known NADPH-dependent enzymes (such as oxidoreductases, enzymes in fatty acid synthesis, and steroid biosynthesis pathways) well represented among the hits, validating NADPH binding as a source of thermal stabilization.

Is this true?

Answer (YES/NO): YES